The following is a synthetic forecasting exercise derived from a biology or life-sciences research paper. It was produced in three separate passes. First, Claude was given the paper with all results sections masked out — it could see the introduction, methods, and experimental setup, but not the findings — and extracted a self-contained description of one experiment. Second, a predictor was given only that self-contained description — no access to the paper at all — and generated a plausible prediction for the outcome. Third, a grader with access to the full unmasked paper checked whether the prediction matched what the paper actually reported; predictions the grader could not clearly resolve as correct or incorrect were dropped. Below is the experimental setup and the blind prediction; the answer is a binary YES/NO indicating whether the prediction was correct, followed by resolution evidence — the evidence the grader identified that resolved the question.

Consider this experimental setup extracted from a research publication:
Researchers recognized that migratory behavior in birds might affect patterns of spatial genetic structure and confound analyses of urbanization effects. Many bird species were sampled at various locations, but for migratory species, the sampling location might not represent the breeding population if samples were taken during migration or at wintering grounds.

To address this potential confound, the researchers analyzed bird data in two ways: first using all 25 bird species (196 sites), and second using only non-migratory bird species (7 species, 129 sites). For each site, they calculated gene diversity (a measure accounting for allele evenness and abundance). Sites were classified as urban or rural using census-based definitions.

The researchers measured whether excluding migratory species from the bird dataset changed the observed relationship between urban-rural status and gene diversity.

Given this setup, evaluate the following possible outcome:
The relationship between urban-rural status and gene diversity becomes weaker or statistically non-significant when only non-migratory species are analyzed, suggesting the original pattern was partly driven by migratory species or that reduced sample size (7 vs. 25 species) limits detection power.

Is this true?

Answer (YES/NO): NO